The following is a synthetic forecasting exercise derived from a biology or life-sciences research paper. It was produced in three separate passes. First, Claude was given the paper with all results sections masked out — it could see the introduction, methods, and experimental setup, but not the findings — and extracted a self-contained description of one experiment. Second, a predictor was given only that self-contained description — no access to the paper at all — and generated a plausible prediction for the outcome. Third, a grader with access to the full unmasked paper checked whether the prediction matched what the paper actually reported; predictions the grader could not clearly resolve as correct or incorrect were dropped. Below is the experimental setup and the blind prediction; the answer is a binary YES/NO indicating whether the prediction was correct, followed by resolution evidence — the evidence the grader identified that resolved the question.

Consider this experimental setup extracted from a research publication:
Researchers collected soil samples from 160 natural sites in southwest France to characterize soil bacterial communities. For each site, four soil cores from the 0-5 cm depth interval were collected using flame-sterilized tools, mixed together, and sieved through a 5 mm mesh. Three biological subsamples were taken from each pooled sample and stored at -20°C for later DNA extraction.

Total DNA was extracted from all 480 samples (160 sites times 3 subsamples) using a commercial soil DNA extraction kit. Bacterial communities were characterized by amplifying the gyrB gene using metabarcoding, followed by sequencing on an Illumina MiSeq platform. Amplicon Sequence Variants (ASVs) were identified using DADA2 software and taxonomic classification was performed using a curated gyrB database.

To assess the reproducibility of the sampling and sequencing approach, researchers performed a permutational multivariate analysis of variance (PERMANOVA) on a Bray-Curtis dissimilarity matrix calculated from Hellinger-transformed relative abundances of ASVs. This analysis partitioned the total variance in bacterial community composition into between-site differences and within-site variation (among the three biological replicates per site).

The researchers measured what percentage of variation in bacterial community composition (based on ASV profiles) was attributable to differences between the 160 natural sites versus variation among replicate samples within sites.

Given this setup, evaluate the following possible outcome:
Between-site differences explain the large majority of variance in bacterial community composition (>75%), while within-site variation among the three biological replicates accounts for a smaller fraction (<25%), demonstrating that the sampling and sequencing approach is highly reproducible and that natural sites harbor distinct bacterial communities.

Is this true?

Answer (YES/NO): YES